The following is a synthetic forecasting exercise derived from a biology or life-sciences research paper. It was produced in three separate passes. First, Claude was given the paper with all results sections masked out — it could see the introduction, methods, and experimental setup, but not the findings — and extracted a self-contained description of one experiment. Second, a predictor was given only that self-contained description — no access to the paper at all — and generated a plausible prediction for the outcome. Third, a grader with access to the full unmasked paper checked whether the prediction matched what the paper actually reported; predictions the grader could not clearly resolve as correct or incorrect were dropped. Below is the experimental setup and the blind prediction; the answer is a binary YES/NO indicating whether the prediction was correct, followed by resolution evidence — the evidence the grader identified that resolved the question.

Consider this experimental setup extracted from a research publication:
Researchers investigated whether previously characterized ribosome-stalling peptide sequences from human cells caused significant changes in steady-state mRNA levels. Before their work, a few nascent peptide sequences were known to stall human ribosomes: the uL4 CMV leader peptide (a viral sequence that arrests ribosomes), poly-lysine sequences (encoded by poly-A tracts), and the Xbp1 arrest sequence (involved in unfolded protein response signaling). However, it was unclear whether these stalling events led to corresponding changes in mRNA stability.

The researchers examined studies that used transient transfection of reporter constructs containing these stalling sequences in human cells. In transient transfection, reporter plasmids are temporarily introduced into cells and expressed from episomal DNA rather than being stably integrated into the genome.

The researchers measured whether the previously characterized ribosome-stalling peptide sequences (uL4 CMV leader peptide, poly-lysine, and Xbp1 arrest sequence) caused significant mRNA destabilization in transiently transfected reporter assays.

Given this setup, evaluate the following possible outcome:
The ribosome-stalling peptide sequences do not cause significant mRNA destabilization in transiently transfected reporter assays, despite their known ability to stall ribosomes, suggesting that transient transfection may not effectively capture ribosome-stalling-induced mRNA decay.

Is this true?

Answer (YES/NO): YES